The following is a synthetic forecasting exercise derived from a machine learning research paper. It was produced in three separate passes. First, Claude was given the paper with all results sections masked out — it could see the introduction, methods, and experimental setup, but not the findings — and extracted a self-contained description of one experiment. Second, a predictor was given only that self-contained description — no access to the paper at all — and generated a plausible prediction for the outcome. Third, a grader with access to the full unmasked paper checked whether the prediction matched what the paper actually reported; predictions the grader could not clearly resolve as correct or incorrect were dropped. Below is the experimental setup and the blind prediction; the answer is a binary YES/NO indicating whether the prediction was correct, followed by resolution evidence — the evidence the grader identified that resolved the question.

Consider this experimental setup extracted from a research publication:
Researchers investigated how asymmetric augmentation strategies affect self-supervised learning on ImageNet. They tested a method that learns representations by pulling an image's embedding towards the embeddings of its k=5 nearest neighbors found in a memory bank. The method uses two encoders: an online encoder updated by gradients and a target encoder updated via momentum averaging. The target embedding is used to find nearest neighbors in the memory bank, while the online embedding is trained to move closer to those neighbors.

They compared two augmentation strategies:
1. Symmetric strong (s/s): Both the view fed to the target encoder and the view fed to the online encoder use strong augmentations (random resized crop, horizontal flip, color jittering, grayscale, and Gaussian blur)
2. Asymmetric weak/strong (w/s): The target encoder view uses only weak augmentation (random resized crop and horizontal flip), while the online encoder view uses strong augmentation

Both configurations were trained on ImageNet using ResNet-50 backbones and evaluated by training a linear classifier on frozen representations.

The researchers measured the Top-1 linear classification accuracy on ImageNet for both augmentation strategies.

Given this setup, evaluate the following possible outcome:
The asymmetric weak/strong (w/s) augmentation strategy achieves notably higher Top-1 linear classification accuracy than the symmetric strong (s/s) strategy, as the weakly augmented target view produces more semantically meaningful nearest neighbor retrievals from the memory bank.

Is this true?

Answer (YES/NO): YES